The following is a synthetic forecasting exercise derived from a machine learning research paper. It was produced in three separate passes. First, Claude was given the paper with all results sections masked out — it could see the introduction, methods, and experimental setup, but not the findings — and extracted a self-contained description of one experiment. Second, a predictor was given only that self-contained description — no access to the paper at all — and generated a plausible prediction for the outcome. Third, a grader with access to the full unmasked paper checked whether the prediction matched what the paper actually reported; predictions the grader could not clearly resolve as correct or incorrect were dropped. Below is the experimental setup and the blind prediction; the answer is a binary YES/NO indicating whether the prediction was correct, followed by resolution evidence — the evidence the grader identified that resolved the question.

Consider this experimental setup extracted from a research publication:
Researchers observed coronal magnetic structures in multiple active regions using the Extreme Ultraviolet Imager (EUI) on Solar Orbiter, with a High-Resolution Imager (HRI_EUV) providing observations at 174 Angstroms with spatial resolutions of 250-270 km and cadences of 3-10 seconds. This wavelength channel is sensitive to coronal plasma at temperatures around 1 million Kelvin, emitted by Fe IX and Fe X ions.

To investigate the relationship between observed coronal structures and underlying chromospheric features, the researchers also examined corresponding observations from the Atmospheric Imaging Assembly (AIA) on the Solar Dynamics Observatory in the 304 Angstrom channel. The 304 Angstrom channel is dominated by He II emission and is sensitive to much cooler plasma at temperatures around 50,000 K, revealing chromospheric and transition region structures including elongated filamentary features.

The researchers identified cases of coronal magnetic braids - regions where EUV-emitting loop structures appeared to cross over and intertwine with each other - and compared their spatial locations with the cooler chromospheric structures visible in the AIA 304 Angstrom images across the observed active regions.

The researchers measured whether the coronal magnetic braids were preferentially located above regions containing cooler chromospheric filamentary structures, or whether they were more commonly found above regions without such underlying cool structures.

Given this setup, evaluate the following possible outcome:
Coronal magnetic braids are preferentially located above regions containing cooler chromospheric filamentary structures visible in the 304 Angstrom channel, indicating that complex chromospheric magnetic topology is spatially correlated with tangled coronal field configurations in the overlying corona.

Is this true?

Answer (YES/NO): NO